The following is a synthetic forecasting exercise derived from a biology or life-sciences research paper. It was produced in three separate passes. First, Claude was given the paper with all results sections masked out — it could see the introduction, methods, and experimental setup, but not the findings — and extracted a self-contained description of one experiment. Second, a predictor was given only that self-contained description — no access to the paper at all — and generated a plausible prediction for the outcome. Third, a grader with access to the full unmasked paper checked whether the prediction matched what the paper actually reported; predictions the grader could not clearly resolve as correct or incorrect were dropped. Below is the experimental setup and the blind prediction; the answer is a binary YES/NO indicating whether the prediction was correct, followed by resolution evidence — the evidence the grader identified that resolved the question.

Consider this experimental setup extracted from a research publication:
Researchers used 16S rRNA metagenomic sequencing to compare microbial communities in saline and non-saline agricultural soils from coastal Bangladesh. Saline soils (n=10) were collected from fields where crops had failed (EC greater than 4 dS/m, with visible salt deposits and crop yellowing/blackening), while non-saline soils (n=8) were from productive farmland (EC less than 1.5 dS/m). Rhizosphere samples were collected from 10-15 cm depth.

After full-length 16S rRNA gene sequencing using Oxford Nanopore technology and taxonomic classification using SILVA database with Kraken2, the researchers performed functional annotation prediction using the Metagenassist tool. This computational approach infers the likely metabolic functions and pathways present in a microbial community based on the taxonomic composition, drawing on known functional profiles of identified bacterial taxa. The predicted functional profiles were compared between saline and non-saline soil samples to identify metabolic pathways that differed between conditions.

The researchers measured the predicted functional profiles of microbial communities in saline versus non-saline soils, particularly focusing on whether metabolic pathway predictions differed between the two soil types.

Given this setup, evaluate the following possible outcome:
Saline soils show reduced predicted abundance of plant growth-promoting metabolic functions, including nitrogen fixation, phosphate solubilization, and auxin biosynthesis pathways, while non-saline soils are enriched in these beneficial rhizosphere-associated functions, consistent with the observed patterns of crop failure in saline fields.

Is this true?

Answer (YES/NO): NO